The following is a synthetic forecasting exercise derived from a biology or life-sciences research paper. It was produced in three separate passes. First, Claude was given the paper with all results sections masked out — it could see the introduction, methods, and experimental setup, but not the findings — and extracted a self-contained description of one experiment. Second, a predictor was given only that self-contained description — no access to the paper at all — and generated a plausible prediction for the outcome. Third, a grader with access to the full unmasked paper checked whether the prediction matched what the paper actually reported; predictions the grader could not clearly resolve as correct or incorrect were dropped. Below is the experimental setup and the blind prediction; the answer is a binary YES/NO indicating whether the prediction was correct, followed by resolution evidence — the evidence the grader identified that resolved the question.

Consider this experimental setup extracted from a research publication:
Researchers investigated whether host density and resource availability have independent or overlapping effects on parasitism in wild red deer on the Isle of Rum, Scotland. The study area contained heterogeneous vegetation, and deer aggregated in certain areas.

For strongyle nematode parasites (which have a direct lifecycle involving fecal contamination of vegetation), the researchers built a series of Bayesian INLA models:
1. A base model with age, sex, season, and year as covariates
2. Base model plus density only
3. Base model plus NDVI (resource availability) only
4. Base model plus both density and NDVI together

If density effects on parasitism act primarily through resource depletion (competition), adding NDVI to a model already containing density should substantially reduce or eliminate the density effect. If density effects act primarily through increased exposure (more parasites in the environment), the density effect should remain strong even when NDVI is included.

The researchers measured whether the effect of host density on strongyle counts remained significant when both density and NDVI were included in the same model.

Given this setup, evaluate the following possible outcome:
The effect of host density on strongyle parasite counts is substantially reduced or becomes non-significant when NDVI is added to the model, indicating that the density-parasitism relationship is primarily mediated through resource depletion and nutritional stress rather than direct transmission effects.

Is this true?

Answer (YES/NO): NO